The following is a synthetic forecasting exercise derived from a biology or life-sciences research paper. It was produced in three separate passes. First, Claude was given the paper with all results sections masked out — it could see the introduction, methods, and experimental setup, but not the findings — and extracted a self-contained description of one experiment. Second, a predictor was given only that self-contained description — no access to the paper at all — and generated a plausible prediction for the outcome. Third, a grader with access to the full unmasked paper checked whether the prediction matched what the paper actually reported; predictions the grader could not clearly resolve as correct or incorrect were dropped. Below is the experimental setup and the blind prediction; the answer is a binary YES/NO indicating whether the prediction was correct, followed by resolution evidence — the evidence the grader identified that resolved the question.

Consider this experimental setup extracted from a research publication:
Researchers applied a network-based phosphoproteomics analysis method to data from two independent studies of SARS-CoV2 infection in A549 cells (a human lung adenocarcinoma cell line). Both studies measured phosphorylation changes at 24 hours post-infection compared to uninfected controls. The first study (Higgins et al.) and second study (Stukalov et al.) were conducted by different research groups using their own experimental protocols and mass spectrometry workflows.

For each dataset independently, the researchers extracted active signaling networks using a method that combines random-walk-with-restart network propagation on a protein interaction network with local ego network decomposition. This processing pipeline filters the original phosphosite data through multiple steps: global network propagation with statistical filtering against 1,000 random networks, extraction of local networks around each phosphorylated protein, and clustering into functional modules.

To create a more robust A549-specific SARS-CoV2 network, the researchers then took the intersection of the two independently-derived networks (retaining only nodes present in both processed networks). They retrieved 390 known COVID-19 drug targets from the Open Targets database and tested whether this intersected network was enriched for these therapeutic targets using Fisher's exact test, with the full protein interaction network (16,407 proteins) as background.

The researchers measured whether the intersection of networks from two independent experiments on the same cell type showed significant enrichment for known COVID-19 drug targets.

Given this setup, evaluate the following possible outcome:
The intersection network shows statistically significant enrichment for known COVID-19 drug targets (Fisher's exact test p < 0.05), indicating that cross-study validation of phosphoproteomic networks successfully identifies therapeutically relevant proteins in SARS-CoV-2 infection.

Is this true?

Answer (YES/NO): YES